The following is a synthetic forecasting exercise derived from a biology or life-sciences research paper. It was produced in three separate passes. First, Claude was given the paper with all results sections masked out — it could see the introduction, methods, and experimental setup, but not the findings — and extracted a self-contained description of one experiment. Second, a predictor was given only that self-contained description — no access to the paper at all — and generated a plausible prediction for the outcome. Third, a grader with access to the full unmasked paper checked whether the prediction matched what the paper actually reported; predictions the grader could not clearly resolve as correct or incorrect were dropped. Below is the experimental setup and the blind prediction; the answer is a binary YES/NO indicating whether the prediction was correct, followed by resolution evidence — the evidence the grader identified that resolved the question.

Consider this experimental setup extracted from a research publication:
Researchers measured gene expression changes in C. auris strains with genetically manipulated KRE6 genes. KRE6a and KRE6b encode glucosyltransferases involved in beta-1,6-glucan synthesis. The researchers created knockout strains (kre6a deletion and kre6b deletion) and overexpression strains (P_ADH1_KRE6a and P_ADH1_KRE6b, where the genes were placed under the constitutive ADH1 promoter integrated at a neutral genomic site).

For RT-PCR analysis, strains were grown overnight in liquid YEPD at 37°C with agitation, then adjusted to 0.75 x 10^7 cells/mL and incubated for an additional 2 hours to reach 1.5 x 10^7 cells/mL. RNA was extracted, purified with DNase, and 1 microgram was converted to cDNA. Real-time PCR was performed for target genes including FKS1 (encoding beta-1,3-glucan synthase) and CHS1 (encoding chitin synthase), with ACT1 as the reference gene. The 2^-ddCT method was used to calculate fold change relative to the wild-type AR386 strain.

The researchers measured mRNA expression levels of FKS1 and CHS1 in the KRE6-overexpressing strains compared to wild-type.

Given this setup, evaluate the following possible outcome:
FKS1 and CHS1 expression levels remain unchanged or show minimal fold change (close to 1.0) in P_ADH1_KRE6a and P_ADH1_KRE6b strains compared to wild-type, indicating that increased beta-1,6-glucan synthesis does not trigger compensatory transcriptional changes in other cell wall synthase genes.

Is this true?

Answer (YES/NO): NO